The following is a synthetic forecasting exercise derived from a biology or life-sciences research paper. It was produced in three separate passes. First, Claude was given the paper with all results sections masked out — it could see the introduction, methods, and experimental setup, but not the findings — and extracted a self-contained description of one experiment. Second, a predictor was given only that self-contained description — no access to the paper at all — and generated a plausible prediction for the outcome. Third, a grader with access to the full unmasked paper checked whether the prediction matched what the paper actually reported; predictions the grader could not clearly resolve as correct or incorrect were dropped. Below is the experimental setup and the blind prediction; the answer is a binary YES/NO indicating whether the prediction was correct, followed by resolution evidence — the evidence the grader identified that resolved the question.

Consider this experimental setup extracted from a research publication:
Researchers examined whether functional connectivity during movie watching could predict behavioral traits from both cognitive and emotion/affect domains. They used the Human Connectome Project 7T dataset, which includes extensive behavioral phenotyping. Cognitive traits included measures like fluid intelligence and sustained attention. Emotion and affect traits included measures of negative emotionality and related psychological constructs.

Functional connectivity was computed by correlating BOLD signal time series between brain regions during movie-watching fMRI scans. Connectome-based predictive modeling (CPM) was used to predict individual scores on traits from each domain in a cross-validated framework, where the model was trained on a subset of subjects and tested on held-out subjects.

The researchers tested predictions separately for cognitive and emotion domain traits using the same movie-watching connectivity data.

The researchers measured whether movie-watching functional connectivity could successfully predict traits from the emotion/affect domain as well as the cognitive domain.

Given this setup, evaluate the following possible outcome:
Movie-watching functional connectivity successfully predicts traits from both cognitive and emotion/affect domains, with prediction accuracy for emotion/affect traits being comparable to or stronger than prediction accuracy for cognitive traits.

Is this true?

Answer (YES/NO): NO